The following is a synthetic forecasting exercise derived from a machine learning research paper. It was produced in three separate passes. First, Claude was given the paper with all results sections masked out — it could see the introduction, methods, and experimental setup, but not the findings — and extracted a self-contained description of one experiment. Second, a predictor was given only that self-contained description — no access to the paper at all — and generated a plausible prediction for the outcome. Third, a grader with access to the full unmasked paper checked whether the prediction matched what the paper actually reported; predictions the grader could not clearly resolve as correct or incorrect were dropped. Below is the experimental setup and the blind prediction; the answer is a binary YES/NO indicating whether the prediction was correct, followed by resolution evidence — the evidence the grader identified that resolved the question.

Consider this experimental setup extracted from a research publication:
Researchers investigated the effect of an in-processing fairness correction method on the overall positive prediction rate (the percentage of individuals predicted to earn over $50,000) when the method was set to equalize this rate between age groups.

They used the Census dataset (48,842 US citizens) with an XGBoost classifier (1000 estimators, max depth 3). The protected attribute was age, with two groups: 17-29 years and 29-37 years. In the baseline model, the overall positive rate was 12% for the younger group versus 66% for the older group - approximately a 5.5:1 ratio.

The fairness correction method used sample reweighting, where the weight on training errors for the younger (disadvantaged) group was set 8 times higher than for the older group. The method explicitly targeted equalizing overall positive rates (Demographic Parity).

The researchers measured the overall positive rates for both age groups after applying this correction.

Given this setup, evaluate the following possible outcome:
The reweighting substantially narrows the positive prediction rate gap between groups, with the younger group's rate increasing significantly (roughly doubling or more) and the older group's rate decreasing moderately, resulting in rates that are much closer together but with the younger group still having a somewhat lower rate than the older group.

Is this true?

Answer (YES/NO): NO